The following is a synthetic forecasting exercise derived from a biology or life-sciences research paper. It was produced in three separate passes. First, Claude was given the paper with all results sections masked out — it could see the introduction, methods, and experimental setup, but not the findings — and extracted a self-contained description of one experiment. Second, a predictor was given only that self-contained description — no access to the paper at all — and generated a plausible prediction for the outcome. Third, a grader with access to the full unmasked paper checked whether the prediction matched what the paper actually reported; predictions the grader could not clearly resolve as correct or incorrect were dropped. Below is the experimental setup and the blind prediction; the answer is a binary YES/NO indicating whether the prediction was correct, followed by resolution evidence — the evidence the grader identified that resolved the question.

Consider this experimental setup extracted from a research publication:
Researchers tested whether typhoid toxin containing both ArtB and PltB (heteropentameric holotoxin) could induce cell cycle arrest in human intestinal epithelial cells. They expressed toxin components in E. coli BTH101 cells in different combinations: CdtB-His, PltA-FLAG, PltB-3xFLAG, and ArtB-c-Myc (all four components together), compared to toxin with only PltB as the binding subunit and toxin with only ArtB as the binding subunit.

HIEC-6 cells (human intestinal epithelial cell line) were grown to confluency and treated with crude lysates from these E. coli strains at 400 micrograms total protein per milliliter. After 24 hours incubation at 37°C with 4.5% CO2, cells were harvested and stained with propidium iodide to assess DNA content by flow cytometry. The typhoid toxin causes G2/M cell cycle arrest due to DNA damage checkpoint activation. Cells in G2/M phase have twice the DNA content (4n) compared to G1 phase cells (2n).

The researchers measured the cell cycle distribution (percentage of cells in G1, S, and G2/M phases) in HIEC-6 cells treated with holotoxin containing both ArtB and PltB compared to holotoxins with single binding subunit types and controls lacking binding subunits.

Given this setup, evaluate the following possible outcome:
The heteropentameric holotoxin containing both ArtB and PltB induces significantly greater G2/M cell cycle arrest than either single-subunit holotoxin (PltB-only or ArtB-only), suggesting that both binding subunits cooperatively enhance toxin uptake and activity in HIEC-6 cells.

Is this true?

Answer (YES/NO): NO